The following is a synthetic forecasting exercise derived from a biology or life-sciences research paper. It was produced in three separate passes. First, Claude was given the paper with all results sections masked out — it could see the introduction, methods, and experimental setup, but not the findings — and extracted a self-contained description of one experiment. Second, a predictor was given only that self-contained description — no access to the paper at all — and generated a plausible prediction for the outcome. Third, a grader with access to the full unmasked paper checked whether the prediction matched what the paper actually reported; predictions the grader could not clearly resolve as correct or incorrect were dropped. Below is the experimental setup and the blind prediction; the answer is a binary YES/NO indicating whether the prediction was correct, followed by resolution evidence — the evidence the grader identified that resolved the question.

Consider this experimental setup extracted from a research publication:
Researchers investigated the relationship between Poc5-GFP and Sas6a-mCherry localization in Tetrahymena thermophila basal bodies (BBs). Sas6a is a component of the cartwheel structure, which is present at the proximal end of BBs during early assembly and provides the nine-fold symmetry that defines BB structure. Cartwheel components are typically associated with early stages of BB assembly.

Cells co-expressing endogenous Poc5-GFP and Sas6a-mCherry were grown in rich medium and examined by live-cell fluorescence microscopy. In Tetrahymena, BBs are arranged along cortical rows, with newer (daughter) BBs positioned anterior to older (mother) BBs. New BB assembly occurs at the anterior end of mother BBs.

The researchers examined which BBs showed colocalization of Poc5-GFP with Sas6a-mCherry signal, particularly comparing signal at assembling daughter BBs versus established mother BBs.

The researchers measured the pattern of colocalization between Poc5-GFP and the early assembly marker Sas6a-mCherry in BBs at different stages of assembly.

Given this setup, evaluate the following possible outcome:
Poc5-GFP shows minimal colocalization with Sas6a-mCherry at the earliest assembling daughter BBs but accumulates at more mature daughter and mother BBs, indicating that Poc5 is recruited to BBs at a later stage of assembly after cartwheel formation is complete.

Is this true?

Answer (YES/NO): NO